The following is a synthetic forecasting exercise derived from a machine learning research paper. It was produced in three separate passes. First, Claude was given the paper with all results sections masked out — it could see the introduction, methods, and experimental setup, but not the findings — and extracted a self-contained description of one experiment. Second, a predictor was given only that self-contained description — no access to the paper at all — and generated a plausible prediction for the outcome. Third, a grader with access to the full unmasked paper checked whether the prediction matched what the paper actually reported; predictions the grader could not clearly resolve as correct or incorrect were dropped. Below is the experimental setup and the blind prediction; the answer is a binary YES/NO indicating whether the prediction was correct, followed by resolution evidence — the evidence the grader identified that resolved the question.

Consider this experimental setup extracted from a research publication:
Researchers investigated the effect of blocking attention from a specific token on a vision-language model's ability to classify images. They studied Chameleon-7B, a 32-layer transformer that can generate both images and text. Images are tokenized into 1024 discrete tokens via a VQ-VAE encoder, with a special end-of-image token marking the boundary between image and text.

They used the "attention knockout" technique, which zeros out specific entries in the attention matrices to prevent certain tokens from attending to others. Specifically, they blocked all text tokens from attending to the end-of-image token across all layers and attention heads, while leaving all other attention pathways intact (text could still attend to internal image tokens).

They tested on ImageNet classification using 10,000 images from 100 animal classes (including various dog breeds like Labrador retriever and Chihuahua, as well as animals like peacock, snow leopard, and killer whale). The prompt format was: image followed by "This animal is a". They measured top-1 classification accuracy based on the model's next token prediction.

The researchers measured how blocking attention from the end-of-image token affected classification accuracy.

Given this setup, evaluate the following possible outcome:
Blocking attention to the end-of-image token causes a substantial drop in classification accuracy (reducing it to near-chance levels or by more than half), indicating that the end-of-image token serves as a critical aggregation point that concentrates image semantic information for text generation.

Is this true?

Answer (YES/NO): YES